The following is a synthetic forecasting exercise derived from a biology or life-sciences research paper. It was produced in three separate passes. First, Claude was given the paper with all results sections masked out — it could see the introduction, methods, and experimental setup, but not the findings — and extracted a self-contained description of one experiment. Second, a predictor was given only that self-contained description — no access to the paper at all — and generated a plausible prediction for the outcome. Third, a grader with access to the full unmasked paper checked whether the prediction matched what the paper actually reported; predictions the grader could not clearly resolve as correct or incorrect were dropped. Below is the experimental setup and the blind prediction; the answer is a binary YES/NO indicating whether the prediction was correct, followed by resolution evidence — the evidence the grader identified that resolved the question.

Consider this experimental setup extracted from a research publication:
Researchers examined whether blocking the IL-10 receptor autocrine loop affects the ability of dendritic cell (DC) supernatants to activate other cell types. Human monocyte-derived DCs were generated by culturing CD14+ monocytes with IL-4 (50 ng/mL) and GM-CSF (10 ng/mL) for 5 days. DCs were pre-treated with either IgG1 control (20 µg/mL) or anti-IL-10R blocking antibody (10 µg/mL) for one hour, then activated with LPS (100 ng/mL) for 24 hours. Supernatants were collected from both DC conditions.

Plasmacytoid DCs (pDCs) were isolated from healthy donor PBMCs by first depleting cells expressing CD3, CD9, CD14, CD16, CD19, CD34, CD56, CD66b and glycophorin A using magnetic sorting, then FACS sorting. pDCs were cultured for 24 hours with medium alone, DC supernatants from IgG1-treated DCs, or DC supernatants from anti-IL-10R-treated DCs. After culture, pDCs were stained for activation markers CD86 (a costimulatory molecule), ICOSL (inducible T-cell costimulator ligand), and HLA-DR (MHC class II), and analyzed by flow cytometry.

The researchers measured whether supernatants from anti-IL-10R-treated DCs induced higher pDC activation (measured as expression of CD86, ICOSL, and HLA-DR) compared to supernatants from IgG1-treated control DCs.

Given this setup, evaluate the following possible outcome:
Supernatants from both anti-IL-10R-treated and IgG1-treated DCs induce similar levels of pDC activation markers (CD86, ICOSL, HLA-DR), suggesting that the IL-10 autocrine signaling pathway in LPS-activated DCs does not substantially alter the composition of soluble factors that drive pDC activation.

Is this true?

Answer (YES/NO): NO